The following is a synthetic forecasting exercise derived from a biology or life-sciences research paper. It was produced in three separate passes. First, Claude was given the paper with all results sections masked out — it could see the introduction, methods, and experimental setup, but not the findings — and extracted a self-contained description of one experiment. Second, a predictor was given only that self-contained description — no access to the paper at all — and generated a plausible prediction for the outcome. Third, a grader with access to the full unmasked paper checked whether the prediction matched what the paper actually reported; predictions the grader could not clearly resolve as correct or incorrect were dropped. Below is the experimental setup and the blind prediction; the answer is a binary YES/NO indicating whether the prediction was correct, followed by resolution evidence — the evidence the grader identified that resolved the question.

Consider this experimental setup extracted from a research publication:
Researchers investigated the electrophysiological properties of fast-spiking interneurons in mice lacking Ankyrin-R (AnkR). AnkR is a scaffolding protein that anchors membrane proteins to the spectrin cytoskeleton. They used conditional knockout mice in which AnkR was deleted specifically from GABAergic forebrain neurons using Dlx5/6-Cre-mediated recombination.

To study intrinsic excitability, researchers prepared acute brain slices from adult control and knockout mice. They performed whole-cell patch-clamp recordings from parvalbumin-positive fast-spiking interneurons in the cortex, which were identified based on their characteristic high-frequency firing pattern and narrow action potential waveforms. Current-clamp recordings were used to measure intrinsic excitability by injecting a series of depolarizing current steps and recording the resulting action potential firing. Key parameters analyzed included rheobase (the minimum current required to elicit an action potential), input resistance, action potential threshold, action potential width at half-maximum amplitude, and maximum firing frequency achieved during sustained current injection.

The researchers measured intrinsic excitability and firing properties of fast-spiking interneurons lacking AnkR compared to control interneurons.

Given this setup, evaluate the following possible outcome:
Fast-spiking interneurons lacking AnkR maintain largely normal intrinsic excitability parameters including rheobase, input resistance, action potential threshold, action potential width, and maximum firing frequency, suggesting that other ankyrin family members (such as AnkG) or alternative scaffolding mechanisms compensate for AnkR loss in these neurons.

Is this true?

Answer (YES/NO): NO